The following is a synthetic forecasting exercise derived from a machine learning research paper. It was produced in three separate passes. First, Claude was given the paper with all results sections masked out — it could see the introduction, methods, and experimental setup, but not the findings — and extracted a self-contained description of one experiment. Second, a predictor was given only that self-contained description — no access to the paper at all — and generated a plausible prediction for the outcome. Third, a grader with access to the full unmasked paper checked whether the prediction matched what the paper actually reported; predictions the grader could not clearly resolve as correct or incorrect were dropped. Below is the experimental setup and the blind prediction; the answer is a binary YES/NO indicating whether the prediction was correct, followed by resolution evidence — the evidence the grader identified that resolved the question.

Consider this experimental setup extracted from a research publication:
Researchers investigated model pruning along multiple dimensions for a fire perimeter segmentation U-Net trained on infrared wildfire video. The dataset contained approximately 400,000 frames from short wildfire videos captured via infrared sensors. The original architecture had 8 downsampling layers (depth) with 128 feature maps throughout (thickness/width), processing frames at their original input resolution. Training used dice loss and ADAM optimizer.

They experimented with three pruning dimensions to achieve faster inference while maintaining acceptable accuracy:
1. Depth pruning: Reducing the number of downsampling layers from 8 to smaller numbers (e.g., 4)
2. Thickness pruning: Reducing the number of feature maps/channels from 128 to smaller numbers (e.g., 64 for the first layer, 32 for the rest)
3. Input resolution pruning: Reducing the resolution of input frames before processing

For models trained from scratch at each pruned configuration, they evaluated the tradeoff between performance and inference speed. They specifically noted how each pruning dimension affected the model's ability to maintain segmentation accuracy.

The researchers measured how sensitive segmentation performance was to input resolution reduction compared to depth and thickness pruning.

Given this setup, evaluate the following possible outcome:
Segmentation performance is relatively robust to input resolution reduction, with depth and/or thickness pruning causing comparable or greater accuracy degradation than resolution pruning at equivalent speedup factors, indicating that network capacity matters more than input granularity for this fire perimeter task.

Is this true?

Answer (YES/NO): NO